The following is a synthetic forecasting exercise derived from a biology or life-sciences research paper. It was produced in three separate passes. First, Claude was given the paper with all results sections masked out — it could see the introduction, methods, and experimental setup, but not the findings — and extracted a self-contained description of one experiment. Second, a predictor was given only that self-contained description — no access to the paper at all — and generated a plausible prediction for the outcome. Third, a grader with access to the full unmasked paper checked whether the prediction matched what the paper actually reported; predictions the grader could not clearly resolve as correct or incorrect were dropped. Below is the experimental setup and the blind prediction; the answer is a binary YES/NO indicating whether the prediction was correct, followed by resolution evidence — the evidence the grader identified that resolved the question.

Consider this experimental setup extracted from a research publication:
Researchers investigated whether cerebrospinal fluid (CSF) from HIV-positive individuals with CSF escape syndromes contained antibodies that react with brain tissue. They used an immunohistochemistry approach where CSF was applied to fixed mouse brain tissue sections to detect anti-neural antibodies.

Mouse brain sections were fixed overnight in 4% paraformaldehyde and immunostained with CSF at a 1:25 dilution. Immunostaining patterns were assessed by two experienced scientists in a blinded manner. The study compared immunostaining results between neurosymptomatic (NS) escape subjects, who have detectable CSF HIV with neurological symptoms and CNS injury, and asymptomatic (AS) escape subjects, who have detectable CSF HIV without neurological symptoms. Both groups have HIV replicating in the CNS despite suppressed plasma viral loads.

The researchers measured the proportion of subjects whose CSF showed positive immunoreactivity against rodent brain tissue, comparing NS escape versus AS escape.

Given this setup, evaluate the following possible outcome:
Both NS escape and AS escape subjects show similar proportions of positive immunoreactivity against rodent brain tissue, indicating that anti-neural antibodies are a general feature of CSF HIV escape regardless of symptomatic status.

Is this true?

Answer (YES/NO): NO